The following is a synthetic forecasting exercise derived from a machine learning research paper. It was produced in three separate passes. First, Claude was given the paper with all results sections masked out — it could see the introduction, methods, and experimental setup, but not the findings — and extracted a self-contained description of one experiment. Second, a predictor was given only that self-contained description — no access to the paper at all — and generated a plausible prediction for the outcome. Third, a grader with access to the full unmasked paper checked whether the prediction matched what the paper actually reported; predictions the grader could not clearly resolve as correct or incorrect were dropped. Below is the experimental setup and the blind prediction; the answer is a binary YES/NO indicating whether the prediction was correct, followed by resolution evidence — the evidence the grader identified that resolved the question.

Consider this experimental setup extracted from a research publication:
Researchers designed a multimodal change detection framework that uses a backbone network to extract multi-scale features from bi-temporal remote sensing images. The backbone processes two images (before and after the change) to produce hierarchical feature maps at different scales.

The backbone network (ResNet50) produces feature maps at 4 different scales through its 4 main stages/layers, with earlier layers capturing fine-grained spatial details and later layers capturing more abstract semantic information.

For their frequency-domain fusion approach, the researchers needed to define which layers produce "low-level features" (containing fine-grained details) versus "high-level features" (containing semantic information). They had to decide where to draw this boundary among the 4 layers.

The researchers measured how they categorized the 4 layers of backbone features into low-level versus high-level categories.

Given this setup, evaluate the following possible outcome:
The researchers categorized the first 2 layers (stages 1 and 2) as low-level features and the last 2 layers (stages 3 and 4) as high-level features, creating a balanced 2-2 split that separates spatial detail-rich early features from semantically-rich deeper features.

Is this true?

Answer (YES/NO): YES